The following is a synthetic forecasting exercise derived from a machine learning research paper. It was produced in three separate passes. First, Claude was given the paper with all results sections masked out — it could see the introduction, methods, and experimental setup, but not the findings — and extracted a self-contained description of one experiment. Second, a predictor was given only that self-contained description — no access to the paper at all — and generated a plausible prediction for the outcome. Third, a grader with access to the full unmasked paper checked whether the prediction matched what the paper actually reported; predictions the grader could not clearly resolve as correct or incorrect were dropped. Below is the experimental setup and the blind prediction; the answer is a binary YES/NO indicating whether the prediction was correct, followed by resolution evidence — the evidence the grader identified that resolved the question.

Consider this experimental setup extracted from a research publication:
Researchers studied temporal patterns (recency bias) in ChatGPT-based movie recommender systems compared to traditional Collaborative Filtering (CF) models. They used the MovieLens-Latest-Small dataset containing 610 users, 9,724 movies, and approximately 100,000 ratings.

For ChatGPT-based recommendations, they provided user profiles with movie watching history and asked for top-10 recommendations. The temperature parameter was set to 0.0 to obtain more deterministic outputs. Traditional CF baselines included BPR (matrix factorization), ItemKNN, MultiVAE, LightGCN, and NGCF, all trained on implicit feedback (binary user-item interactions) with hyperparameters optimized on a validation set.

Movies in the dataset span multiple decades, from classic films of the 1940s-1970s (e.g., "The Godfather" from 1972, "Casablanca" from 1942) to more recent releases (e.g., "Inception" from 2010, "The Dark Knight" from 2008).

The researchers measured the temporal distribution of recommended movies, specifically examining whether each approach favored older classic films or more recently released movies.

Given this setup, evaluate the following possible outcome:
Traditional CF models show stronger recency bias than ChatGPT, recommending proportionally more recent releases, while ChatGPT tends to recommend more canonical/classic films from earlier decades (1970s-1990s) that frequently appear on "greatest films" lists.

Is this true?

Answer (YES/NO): NO